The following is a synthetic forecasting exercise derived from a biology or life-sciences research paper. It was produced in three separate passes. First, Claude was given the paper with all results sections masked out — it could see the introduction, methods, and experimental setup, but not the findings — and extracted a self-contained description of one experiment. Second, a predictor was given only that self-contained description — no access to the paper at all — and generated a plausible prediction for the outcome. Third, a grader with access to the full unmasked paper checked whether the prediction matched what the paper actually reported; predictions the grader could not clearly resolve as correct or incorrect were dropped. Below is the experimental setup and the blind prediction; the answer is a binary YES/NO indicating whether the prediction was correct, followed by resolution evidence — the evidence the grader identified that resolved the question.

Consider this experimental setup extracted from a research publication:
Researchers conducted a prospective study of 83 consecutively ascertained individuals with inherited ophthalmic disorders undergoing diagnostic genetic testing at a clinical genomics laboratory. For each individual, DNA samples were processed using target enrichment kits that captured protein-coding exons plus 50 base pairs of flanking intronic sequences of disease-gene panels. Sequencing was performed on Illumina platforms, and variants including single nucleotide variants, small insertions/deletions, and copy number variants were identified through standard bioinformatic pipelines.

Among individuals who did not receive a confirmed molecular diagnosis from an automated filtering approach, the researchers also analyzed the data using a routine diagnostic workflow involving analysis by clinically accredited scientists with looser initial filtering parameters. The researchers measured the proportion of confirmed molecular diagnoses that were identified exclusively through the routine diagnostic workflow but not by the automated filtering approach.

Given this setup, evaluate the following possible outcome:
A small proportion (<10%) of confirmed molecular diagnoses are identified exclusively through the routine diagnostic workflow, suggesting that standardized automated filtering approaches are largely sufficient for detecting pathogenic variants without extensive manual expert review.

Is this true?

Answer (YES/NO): YES